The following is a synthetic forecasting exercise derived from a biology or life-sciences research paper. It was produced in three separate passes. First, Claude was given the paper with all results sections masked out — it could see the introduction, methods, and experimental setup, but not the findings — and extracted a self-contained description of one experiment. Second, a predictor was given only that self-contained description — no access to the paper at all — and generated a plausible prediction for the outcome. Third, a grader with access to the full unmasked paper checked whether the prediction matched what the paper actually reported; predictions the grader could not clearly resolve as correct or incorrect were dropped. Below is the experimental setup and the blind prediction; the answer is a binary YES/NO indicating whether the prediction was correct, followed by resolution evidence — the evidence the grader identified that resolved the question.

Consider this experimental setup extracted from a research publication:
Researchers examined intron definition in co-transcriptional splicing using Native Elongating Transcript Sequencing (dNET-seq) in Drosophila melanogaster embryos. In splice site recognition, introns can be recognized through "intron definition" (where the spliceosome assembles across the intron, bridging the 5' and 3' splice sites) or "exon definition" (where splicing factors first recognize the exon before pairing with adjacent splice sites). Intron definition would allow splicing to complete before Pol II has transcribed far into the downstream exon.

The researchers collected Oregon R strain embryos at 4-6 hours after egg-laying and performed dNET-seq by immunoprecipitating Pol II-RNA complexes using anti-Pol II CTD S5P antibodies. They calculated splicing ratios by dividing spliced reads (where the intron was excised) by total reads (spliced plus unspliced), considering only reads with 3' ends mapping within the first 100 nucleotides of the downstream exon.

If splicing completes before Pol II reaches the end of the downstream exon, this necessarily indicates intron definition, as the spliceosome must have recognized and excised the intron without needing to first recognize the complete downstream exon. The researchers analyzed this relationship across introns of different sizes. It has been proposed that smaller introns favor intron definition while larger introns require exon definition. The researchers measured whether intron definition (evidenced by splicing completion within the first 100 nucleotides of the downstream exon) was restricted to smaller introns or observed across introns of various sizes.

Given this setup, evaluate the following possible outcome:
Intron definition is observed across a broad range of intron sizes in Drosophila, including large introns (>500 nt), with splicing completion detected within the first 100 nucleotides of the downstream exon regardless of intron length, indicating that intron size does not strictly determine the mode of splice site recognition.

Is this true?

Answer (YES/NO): NO